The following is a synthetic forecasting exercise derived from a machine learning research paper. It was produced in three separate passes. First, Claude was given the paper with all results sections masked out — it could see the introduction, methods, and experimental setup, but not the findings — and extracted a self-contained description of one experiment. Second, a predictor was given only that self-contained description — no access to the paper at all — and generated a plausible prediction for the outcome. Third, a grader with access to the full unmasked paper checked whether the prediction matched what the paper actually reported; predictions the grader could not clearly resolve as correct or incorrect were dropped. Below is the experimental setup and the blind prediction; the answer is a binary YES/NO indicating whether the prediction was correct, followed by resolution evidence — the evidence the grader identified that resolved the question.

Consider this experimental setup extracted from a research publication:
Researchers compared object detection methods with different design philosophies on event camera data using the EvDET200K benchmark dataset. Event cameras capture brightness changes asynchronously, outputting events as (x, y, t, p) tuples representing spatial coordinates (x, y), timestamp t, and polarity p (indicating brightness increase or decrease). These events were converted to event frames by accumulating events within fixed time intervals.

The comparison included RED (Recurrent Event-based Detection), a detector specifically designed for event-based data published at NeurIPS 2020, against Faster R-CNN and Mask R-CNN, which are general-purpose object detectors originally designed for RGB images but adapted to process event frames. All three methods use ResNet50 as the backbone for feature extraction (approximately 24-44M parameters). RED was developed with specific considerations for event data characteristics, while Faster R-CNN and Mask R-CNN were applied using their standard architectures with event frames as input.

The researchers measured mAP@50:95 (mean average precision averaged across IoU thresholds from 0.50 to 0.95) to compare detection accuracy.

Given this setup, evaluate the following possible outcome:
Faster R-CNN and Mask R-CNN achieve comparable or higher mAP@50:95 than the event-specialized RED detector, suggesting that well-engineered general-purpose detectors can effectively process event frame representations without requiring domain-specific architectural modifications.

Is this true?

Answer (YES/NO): YES